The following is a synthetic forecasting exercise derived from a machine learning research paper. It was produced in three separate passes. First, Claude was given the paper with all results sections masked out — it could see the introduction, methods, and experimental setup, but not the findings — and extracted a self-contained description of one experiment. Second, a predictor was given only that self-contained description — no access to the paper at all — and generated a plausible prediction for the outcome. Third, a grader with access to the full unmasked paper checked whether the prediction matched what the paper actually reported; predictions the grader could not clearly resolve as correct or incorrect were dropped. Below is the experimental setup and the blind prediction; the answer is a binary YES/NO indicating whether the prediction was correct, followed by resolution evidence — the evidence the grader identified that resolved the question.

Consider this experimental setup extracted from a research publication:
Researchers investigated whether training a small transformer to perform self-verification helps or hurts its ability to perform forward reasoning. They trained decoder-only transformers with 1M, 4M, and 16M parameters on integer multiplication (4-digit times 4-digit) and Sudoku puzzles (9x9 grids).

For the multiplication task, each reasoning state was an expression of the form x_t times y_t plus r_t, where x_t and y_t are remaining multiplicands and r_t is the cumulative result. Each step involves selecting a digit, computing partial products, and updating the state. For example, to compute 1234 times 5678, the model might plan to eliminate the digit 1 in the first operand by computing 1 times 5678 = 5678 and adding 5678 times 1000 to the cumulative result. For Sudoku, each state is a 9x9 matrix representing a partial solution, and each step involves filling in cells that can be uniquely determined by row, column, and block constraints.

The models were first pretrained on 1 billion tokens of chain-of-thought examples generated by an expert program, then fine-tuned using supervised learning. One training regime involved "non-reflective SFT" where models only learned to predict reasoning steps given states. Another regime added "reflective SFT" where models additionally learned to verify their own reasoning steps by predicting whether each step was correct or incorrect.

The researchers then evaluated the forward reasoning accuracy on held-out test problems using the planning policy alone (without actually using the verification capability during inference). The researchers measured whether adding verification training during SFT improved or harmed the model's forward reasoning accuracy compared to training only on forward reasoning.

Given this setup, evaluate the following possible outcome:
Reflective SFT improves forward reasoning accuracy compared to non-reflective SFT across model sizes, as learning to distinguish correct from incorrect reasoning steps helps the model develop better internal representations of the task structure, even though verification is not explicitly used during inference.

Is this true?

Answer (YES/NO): YES